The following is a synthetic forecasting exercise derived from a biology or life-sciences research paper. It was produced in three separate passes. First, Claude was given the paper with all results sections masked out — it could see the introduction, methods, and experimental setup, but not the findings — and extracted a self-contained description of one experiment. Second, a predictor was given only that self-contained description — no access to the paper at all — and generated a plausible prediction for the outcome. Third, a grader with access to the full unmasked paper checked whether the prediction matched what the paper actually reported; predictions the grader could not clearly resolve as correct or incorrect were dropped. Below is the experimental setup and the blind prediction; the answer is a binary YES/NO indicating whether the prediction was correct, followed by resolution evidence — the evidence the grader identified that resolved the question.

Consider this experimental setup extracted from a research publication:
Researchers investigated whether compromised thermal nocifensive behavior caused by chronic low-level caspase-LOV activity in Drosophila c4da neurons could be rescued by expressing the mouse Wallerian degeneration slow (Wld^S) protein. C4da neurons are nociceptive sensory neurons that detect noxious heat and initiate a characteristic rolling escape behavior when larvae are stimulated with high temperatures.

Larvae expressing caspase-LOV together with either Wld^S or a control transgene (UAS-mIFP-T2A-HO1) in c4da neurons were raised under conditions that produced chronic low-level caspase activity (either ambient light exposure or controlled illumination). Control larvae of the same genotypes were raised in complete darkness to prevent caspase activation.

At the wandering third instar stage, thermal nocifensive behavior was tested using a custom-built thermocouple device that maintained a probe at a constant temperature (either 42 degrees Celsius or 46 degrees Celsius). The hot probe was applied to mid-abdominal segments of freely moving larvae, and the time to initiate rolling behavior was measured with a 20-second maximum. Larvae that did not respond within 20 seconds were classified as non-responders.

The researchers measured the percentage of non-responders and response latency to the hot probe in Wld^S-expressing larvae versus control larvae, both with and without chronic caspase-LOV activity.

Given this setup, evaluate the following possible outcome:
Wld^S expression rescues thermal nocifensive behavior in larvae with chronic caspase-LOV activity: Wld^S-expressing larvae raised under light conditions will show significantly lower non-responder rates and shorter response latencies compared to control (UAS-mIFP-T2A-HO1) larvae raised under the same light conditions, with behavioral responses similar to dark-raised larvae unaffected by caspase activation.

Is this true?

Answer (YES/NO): NO